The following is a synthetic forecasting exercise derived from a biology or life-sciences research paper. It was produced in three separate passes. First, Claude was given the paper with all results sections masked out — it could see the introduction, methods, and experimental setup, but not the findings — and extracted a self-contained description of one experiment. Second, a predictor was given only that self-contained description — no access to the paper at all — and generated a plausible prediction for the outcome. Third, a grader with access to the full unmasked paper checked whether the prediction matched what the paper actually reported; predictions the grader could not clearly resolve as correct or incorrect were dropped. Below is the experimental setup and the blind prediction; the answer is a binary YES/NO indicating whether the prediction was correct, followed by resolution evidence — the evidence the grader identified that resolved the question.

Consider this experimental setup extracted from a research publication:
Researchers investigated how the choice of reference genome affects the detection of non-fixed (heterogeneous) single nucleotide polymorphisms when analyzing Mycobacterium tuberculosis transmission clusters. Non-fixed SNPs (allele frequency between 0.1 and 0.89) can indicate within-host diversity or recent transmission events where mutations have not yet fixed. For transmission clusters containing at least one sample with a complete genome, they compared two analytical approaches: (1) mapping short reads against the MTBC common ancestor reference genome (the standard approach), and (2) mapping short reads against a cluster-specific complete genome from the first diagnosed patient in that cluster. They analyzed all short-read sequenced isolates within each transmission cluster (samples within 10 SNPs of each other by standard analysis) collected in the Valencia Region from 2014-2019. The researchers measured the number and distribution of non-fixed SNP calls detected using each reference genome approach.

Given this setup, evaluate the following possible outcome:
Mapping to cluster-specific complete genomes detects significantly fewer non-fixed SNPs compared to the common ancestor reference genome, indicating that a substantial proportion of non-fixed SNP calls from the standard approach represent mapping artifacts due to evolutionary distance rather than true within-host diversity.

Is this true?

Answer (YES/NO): YES